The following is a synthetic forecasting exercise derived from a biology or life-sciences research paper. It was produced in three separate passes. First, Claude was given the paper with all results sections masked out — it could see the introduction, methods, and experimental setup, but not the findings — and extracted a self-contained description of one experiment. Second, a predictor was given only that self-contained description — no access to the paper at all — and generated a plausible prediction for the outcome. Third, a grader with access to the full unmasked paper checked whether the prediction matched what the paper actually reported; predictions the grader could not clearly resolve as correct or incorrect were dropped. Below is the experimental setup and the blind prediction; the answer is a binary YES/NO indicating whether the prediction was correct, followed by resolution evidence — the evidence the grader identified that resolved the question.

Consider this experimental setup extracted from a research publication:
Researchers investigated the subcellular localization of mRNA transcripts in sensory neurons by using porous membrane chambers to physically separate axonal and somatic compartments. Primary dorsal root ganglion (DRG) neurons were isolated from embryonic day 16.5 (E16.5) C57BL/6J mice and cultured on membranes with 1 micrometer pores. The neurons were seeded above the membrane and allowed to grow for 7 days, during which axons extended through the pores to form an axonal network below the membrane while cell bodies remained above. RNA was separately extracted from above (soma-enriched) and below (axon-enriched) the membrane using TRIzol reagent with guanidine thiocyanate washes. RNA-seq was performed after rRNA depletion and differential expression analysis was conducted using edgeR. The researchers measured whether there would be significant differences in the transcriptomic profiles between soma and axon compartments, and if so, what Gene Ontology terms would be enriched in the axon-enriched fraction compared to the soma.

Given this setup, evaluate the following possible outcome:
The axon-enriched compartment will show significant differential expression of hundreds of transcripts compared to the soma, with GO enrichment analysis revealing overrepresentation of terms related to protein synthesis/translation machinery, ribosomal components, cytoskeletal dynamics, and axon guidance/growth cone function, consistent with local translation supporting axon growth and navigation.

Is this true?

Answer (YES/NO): NO